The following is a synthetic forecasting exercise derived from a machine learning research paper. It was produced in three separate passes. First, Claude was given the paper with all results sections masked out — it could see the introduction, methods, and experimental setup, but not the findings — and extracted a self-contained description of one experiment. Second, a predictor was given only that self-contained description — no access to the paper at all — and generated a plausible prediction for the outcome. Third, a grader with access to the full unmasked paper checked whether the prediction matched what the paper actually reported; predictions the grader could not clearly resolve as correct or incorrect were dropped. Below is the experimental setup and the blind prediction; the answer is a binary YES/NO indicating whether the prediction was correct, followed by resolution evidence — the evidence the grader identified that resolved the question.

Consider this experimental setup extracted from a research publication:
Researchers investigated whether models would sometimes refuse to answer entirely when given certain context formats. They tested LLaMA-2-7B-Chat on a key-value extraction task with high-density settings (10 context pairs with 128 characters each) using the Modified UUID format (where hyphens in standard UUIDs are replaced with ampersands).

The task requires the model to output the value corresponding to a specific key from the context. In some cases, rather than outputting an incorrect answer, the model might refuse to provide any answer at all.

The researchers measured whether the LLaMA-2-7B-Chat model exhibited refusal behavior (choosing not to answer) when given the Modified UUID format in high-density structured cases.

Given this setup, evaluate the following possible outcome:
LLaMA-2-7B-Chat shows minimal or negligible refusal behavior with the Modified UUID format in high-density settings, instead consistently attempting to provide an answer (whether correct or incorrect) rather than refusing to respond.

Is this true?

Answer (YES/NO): NO